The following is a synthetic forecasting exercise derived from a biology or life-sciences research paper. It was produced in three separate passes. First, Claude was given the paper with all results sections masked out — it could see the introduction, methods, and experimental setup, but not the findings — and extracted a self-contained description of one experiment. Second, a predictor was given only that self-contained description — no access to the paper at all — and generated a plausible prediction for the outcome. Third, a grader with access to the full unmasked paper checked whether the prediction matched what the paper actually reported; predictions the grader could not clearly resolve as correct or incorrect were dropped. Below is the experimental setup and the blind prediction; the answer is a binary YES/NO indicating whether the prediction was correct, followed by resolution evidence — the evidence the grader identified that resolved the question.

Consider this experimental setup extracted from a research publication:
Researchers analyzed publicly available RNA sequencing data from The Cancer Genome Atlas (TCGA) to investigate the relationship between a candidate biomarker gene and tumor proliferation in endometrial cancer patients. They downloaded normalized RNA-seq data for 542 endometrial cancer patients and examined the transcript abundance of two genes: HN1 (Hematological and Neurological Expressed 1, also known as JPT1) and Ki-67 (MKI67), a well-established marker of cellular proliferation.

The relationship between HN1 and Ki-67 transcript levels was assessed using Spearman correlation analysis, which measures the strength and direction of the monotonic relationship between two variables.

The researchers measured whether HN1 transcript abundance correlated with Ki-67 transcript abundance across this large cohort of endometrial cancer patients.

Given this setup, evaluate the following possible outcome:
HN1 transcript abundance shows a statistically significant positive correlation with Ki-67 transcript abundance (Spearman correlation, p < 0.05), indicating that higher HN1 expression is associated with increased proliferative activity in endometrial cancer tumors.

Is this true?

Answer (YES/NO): YES